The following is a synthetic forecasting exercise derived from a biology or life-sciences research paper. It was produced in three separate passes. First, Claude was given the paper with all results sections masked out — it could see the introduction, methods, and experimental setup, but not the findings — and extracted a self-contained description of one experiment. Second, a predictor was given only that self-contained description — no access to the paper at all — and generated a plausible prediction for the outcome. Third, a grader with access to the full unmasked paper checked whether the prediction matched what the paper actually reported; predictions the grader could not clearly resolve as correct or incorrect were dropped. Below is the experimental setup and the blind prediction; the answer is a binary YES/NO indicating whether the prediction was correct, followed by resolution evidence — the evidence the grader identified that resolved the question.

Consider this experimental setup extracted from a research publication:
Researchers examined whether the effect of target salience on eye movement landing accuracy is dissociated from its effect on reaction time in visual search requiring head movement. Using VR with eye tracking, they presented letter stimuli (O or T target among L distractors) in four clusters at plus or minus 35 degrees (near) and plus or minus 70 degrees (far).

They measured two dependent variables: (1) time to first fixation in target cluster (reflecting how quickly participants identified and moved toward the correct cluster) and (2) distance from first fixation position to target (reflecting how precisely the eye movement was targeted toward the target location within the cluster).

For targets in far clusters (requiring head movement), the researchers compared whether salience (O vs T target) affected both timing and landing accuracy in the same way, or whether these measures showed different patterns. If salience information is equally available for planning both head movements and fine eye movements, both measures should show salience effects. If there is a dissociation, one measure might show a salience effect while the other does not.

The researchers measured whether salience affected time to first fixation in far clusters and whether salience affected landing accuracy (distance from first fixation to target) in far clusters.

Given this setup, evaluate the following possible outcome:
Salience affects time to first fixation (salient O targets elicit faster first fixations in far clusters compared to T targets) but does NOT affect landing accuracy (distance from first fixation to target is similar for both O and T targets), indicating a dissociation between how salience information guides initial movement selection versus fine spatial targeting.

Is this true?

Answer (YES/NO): NO